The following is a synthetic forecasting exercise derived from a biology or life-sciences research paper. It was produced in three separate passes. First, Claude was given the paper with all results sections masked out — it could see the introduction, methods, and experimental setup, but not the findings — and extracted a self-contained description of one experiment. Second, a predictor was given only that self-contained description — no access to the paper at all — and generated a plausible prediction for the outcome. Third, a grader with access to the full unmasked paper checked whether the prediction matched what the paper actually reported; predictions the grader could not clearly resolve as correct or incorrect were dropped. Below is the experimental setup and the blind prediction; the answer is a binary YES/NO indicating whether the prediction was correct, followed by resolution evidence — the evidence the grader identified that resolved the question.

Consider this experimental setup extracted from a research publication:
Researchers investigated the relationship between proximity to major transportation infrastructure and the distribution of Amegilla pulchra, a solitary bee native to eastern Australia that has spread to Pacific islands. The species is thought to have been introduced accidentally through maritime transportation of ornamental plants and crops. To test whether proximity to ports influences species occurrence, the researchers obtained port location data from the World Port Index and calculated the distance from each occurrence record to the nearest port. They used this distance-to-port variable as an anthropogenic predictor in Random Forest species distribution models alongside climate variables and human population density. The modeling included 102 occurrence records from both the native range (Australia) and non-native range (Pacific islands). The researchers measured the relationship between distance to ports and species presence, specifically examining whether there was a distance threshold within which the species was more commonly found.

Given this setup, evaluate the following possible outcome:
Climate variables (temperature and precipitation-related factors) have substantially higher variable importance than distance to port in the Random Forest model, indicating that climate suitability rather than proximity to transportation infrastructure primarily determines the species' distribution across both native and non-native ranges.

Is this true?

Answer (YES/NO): NO